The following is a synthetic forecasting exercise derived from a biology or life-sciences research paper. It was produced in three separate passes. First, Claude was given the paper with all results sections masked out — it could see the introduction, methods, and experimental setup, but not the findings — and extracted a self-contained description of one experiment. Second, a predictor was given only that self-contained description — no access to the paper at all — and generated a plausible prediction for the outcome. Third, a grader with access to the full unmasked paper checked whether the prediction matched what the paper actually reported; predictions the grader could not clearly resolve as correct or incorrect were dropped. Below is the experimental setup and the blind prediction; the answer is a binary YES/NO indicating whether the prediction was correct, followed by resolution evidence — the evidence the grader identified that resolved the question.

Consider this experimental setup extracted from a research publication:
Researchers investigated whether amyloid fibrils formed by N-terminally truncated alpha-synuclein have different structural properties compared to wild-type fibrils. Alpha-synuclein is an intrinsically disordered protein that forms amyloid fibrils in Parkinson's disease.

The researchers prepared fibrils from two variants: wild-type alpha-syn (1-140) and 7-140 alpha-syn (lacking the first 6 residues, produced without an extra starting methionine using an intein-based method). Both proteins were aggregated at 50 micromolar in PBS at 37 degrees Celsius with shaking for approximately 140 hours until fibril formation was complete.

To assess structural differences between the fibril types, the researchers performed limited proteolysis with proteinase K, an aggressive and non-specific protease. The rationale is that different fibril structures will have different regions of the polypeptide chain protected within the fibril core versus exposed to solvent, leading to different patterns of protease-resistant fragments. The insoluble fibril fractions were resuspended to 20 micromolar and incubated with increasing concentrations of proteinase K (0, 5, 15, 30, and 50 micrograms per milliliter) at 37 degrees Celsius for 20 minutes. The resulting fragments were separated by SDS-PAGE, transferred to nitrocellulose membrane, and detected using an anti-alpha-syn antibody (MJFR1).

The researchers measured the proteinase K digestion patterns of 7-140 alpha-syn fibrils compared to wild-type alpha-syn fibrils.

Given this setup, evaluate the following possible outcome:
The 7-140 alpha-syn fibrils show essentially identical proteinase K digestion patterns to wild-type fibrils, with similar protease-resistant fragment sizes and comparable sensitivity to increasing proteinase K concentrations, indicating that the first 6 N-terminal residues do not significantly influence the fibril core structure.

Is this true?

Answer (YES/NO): NO